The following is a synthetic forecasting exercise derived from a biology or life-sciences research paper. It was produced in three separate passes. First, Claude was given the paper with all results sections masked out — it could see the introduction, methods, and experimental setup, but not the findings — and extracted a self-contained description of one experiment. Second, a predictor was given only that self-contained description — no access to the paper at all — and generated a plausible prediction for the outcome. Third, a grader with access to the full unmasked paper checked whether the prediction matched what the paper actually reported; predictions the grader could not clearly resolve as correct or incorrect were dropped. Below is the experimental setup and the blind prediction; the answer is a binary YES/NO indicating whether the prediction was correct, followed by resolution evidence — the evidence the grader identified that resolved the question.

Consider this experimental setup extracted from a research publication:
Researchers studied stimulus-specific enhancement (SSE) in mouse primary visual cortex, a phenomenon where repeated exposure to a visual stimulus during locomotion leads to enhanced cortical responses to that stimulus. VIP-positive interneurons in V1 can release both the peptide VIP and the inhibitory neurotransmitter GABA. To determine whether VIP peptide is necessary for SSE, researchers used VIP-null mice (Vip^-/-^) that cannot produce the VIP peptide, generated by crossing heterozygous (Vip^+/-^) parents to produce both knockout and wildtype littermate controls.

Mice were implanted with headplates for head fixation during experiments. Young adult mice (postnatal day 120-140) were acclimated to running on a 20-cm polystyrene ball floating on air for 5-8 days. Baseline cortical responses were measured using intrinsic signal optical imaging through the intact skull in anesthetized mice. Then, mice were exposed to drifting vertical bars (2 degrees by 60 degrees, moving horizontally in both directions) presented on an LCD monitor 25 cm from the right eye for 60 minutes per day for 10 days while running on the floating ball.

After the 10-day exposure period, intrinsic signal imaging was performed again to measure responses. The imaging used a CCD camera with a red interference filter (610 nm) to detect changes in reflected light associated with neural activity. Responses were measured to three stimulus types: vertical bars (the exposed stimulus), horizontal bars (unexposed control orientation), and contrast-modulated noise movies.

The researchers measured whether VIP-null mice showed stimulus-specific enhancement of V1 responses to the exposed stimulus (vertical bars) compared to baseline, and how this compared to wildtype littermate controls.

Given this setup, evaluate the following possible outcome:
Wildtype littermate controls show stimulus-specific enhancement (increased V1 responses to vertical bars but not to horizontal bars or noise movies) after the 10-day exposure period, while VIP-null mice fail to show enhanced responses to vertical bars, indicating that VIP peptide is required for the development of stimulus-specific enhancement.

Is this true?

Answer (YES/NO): NO